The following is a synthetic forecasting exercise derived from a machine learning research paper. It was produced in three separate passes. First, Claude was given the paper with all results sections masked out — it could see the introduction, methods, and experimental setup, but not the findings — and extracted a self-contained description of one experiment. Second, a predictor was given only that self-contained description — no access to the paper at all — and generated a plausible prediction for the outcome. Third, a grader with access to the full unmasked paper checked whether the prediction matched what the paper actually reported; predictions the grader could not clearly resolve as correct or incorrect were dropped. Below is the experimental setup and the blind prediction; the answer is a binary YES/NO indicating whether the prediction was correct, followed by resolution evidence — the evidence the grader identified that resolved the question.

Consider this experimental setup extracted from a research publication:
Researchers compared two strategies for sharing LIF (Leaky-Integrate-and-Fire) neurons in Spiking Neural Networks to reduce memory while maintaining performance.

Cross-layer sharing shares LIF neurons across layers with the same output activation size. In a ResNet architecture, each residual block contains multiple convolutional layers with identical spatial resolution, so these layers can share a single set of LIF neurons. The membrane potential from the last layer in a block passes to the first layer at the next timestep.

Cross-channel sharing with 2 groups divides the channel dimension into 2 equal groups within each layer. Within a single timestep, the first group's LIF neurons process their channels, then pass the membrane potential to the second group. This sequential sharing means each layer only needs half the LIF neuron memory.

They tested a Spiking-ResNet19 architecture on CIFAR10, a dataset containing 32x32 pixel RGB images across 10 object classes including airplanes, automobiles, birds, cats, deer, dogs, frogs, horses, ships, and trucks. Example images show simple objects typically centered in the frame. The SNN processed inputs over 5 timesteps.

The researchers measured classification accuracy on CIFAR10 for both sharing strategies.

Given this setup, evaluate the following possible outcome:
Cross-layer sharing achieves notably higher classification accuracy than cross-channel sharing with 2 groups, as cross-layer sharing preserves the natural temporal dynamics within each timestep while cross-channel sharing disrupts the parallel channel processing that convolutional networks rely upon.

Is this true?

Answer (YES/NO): NO